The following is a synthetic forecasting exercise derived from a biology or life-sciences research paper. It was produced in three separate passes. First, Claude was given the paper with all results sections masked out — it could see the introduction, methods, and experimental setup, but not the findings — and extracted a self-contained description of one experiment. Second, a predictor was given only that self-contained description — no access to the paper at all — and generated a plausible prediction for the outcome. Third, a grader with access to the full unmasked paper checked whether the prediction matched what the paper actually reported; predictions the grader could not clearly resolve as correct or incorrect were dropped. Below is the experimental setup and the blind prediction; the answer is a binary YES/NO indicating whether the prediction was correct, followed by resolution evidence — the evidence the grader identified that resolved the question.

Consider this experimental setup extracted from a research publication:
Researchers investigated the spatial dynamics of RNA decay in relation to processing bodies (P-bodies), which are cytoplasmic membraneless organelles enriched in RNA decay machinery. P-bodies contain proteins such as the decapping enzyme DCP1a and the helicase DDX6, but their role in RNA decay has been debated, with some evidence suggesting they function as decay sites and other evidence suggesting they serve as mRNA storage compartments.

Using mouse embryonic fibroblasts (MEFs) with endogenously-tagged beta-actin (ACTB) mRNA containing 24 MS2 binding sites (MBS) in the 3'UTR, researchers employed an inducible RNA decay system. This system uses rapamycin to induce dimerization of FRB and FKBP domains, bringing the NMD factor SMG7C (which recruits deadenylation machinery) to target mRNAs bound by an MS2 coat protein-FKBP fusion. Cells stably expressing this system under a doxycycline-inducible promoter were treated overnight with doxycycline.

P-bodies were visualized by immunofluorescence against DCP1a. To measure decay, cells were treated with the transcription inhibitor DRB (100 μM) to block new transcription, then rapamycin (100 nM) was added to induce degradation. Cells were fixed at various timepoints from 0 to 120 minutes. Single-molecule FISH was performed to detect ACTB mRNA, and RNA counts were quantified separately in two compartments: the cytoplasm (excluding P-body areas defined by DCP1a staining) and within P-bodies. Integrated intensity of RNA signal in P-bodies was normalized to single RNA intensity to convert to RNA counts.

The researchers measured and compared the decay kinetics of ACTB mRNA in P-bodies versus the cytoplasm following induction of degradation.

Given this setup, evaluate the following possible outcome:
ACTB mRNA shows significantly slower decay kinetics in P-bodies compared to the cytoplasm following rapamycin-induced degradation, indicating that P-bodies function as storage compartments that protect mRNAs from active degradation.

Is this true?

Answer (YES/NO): NO